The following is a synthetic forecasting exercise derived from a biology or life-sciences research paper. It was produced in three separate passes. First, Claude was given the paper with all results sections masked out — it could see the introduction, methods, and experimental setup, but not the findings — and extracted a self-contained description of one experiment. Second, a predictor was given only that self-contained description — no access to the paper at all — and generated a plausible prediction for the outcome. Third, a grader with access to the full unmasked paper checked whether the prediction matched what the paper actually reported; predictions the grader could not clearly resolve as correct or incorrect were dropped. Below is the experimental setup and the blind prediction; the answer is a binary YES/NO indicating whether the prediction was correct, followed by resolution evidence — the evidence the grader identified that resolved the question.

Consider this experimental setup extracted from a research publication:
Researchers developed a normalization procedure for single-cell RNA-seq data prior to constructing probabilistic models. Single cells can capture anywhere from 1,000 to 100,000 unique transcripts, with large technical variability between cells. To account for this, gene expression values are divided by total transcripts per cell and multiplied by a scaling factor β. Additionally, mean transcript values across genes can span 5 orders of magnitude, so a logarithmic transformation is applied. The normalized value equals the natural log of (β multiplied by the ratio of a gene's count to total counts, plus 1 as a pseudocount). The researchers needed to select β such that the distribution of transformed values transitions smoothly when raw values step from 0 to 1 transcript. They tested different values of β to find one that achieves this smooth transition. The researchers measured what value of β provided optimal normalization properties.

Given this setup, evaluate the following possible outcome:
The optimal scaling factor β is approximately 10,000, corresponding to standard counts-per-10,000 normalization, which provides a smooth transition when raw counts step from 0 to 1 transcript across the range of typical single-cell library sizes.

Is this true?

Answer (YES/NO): NO